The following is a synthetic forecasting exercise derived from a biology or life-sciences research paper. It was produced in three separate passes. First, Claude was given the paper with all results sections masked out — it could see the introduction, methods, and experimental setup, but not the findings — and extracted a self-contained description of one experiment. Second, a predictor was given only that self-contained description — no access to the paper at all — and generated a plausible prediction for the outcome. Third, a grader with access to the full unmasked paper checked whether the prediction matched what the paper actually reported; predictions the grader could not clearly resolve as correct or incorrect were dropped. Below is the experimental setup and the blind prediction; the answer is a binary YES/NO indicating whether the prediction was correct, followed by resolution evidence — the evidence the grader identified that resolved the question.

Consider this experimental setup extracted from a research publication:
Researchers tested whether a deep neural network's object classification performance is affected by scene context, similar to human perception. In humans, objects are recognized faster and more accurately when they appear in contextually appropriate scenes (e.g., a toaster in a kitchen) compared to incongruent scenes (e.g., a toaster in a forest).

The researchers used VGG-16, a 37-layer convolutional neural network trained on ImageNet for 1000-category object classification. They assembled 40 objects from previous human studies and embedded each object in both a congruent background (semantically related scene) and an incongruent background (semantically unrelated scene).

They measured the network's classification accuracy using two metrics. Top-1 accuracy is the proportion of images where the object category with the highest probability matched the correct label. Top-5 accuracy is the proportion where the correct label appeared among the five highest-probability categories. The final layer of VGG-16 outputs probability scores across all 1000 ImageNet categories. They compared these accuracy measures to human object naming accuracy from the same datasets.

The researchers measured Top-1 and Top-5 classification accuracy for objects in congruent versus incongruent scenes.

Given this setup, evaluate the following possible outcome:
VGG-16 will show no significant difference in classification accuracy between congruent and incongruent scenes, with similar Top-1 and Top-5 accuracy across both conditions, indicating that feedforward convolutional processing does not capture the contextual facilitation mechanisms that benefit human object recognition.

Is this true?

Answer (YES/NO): NO